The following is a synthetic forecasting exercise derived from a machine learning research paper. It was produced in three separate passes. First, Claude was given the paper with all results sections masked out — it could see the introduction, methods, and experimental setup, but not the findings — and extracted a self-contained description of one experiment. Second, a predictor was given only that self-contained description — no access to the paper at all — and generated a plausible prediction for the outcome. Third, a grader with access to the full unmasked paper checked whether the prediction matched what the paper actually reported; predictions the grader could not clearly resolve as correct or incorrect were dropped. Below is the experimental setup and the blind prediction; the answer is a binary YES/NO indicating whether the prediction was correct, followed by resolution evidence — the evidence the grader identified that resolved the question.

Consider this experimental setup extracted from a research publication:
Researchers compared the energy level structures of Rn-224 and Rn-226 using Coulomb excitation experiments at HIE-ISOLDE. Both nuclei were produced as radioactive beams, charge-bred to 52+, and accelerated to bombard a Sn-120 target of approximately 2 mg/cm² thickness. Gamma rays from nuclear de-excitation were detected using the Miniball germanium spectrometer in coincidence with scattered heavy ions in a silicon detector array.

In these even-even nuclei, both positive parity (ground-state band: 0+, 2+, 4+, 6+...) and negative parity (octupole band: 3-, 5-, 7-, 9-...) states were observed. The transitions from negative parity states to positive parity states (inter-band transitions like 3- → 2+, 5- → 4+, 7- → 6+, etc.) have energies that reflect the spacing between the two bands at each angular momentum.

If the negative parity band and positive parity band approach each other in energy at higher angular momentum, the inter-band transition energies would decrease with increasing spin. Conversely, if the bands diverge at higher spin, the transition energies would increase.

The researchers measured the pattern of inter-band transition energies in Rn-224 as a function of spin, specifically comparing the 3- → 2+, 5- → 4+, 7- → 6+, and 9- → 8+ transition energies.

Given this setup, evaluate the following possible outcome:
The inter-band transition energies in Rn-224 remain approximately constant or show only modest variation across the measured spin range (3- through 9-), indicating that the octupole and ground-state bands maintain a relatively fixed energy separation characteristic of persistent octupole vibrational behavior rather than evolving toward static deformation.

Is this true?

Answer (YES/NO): NO